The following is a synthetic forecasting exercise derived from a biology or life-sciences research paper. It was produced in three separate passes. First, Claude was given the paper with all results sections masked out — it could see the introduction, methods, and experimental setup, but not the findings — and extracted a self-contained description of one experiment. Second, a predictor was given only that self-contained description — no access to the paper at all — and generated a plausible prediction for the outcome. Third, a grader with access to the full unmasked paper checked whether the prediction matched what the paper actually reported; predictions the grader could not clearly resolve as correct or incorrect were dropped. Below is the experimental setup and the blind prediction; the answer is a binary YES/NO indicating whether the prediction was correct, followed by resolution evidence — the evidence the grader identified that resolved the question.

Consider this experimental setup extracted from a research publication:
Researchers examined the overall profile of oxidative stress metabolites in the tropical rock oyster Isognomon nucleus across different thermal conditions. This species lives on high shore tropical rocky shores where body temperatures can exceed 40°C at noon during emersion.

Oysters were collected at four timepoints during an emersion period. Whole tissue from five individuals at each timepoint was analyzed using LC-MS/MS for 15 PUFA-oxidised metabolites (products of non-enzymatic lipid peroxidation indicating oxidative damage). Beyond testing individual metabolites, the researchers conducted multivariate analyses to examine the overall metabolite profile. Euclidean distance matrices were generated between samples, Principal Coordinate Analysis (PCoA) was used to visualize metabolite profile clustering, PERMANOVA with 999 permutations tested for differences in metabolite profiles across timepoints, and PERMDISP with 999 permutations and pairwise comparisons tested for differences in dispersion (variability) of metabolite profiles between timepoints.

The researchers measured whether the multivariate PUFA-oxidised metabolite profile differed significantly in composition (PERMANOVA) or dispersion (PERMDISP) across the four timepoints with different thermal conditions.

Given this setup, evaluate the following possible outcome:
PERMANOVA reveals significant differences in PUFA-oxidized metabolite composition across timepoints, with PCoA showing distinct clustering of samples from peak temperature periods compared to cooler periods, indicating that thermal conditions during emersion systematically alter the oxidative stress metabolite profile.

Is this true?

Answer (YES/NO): NO